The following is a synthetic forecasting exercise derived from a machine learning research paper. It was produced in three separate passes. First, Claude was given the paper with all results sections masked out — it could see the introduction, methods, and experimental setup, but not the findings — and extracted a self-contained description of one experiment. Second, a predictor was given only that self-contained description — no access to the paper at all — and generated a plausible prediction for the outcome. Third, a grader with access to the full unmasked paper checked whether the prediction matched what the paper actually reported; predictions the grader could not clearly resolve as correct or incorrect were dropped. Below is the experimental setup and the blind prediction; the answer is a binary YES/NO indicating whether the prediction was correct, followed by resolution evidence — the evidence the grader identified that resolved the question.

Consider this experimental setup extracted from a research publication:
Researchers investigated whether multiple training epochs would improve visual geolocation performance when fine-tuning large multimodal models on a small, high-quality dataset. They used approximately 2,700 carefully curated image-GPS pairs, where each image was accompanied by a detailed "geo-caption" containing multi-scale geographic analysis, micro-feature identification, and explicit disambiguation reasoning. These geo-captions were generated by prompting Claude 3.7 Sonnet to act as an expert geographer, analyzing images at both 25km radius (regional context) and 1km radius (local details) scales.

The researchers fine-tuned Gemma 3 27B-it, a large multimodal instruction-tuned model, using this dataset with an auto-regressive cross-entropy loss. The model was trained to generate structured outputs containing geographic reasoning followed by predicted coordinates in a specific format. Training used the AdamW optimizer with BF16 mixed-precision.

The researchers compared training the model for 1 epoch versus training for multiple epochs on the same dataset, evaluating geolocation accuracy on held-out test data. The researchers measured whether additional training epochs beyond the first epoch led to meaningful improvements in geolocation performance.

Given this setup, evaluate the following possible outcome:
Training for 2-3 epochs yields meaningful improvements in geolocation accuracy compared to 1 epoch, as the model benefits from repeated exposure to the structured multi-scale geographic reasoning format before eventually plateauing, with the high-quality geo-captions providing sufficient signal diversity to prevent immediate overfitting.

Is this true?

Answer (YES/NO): NO